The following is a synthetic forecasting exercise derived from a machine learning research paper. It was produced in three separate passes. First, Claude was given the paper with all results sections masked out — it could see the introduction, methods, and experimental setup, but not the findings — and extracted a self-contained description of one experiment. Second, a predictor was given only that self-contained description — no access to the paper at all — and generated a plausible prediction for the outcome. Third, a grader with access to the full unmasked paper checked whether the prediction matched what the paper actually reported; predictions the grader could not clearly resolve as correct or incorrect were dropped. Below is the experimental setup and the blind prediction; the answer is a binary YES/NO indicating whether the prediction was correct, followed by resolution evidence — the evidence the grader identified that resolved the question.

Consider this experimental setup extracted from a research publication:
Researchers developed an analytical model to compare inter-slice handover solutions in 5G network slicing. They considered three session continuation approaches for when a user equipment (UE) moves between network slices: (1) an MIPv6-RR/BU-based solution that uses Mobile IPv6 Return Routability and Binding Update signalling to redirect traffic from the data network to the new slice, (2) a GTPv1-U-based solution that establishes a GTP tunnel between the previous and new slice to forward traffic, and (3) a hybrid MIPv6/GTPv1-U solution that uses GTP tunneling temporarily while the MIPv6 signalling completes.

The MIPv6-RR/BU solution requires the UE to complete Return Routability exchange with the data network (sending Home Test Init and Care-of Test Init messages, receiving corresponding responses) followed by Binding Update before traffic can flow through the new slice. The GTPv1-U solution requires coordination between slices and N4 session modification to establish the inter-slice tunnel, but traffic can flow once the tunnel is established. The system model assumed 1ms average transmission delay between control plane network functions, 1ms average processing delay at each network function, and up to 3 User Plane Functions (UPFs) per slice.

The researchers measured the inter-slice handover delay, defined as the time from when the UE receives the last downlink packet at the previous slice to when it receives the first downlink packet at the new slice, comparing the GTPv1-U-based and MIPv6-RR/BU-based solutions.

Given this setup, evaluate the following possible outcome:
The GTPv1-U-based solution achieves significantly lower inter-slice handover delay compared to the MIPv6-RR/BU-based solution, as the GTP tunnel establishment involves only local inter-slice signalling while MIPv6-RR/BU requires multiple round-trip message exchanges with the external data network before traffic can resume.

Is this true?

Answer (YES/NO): YES